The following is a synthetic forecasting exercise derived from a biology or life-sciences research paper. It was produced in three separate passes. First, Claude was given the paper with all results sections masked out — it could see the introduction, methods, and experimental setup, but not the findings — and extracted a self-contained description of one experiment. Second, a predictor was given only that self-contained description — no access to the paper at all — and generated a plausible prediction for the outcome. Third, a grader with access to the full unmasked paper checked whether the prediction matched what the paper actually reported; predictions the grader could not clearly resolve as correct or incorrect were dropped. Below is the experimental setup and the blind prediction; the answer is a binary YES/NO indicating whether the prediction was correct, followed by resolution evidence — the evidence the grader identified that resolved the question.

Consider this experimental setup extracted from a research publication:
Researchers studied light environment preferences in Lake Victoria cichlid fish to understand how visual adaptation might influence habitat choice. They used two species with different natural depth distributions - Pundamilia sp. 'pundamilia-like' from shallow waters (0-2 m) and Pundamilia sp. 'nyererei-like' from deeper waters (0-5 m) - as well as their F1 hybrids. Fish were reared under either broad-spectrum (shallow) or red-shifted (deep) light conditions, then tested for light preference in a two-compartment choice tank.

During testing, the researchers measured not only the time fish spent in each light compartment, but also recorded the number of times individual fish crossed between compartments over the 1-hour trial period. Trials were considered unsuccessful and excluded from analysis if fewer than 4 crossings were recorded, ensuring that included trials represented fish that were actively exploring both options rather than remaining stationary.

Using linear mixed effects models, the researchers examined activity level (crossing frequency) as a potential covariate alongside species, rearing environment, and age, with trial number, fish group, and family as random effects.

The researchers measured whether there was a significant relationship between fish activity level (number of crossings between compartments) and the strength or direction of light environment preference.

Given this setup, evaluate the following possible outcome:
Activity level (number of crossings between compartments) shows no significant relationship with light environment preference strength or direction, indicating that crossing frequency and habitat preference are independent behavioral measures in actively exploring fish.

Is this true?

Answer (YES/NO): NO